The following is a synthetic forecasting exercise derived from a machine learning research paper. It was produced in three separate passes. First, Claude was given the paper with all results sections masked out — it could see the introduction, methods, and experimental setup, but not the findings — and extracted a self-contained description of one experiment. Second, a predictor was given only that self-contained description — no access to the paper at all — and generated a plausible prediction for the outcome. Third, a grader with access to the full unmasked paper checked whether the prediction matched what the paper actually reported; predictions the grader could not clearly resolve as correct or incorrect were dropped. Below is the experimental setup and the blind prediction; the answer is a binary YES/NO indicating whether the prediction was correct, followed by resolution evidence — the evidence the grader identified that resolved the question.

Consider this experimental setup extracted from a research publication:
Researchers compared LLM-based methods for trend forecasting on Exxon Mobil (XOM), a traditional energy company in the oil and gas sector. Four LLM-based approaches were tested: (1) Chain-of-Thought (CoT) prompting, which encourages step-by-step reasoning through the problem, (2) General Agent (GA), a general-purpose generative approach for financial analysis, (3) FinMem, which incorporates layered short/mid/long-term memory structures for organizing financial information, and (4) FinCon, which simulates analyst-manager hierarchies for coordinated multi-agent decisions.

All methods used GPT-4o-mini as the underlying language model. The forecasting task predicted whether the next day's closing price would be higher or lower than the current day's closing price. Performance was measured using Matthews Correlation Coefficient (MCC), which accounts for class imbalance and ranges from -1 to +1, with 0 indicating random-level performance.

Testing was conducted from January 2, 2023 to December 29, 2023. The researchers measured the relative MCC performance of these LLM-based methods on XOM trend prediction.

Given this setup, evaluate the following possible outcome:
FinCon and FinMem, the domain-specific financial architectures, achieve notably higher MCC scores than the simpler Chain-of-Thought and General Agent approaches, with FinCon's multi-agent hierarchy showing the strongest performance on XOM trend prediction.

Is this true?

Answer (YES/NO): NO